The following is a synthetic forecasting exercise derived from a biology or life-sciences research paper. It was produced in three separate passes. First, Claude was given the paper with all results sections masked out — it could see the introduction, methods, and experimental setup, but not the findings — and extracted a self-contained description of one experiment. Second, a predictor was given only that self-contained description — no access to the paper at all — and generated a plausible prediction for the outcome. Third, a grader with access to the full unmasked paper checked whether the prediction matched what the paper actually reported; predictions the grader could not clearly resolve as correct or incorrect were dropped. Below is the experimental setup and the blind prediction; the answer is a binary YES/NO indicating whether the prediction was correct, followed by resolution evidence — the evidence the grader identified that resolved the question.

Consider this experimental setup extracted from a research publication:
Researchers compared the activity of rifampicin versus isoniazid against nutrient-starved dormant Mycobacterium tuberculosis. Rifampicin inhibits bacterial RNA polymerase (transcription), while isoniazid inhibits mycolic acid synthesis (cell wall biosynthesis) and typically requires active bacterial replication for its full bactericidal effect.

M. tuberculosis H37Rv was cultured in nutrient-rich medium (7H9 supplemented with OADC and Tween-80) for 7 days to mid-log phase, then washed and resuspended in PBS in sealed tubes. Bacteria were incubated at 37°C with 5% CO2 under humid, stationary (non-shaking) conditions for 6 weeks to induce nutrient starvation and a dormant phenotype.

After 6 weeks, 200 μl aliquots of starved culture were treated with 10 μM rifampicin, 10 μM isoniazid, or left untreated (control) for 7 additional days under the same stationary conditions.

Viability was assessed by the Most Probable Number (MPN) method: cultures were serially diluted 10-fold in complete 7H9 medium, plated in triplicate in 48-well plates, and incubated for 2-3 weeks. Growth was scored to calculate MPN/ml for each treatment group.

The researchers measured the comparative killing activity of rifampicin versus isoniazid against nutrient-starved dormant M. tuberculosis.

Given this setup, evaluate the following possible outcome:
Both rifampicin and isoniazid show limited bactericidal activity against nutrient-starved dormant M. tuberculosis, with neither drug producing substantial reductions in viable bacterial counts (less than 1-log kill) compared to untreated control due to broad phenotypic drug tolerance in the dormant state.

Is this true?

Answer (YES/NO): NO